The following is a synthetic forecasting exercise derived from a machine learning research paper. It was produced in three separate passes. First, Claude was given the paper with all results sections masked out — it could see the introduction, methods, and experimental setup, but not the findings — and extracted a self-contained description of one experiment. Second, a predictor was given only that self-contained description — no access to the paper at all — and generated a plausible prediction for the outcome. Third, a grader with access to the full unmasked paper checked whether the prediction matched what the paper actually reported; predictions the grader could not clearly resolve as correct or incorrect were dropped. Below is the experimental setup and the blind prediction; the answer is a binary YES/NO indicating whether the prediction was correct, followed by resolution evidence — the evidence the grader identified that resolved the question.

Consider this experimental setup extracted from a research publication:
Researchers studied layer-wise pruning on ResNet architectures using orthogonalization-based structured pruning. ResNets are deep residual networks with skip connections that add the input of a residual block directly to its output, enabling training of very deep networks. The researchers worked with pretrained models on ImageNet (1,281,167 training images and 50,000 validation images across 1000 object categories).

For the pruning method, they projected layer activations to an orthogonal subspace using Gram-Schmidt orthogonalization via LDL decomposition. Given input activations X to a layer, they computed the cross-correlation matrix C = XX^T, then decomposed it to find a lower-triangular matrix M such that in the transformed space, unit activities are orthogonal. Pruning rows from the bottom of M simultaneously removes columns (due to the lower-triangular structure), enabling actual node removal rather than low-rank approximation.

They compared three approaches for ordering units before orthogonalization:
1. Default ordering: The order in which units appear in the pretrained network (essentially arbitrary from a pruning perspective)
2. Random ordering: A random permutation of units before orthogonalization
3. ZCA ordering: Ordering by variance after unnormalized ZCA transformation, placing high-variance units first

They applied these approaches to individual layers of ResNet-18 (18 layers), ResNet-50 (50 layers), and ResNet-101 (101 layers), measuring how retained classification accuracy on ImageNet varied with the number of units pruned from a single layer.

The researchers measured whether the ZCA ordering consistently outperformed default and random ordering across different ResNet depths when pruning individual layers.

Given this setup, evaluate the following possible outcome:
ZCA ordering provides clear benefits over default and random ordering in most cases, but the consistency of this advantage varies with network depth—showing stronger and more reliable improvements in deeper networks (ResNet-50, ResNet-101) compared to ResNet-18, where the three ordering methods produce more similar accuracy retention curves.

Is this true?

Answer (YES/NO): NO